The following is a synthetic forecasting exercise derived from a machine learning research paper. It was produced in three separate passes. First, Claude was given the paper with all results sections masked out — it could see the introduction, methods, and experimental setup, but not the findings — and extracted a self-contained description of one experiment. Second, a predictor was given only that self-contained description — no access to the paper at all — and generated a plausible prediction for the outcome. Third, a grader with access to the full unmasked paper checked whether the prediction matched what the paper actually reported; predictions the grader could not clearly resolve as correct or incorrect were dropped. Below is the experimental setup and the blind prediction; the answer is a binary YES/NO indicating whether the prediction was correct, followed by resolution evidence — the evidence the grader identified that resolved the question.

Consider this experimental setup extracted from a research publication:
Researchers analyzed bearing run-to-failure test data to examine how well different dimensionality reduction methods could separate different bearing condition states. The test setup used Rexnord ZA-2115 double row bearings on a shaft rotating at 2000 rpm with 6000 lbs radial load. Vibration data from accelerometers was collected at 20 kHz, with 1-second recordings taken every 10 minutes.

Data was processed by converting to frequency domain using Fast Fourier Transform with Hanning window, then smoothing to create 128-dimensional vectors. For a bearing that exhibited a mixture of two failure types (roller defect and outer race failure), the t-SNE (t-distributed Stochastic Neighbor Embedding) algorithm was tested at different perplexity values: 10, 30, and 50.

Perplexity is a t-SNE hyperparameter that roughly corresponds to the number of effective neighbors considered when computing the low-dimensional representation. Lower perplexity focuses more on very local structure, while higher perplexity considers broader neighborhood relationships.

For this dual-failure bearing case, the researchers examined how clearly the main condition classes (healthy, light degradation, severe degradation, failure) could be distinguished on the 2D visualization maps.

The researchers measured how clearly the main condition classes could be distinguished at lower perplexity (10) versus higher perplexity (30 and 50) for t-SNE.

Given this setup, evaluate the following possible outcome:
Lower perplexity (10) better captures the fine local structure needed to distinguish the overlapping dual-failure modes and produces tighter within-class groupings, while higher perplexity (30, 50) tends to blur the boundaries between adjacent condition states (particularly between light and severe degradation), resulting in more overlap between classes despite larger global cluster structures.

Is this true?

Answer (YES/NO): NO